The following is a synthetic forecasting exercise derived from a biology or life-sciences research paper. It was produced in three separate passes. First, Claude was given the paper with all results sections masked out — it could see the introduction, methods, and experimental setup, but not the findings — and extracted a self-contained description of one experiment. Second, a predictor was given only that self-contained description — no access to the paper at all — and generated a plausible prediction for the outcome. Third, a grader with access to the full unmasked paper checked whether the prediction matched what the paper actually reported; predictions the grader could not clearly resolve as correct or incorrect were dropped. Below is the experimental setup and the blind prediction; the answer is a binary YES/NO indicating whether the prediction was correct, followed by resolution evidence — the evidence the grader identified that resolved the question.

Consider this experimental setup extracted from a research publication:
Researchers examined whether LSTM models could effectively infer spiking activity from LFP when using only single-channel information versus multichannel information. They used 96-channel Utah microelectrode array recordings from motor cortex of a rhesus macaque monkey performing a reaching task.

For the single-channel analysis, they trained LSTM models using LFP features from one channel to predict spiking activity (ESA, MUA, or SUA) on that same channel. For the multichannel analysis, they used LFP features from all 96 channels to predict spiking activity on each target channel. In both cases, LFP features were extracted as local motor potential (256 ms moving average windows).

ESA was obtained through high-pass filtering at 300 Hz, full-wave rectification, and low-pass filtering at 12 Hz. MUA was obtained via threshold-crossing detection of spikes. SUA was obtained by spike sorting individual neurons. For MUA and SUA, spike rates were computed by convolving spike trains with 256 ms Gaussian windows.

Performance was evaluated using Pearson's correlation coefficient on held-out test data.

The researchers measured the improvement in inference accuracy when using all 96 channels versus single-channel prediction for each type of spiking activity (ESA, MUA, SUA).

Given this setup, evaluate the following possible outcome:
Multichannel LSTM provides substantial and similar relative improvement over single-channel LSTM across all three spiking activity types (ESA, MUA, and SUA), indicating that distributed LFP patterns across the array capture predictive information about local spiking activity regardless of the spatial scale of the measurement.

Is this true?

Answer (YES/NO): NO